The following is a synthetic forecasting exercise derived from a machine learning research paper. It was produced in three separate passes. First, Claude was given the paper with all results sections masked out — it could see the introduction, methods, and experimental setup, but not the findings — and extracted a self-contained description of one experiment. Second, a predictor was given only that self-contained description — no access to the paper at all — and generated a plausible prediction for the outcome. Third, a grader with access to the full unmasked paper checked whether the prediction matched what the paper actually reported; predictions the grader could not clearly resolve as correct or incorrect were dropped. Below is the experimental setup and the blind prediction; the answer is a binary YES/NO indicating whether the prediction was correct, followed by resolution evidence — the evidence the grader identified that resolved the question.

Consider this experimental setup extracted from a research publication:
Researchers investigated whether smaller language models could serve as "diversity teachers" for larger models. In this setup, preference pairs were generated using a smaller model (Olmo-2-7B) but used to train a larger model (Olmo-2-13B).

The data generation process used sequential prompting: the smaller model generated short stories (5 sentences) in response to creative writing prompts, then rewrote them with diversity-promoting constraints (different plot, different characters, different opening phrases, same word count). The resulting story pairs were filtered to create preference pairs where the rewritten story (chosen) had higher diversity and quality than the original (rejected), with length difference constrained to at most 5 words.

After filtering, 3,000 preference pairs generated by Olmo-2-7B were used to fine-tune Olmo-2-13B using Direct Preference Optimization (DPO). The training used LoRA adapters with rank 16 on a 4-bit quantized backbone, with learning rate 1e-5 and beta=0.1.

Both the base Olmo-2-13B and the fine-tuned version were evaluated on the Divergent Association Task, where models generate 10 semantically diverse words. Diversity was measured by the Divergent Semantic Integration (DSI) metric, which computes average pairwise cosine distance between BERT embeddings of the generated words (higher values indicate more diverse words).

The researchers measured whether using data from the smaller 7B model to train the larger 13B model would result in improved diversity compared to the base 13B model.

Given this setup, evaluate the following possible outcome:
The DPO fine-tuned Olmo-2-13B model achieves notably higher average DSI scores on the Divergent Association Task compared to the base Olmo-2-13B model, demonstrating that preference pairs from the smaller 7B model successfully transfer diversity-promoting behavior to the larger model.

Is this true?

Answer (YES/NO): YES